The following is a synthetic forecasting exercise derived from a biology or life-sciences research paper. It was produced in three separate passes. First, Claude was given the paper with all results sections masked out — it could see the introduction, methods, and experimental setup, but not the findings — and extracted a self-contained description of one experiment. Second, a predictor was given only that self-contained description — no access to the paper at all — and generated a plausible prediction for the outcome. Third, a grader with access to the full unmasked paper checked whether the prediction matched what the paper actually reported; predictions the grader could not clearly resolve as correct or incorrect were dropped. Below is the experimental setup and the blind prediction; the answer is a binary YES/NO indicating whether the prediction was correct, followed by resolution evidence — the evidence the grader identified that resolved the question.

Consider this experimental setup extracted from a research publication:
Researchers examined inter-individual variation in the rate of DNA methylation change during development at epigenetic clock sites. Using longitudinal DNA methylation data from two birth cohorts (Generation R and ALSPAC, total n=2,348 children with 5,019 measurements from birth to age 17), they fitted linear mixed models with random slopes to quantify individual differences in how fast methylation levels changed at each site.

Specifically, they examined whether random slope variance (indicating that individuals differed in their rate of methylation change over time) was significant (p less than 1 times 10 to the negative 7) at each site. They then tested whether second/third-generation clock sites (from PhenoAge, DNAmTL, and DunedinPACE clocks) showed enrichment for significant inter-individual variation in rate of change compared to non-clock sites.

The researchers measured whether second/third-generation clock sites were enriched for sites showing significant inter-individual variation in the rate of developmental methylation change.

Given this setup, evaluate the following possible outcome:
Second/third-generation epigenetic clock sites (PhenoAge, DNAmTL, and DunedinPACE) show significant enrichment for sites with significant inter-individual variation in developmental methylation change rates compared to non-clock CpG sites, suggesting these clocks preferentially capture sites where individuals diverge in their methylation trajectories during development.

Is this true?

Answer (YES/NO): YES